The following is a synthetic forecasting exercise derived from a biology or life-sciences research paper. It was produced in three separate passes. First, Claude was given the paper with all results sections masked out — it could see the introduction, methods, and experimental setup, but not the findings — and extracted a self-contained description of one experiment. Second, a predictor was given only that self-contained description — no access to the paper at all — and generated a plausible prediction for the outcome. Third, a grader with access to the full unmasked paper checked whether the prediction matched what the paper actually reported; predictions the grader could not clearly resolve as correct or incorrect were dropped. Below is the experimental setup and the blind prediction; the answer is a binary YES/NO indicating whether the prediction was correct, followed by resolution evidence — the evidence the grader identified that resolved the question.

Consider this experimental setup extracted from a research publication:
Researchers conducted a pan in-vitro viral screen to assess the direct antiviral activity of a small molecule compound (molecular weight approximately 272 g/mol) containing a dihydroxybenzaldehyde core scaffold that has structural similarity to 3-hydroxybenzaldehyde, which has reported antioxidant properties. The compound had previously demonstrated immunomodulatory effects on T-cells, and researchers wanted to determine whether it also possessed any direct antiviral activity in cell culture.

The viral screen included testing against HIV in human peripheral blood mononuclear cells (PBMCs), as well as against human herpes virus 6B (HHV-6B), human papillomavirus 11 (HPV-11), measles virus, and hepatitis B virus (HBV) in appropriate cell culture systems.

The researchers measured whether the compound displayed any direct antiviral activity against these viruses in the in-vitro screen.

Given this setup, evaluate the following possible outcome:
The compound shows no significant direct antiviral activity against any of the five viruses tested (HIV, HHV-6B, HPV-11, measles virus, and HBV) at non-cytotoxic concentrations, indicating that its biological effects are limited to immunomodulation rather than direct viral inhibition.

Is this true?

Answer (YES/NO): NO